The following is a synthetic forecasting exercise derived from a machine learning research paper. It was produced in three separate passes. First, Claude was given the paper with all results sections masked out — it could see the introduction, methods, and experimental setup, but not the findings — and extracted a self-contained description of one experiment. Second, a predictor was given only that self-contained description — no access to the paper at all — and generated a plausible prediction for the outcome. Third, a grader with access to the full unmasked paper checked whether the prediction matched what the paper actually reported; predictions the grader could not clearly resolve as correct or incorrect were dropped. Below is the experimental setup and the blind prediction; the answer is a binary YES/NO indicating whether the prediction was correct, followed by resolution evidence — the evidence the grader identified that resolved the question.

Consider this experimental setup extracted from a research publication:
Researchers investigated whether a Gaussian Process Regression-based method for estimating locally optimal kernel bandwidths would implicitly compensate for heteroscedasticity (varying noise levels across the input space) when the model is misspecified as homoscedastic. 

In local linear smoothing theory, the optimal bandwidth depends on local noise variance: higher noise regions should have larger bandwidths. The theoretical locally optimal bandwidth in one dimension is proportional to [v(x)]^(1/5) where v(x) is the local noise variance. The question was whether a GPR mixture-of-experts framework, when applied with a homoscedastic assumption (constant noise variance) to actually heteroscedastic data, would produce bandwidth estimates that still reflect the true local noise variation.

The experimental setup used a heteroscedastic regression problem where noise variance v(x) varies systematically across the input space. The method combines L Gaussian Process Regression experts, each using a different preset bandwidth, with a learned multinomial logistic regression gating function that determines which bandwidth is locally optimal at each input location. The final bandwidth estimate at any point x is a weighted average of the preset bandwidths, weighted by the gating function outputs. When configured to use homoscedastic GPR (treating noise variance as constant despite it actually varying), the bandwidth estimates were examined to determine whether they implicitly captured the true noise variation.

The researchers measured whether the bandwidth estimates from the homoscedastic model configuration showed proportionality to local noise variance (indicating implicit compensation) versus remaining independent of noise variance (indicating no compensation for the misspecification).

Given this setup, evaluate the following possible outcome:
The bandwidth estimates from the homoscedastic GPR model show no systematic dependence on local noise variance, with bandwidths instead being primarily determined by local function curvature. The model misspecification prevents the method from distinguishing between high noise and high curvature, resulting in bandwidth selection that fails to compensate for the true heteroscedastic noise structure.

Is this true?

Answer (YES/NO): NO